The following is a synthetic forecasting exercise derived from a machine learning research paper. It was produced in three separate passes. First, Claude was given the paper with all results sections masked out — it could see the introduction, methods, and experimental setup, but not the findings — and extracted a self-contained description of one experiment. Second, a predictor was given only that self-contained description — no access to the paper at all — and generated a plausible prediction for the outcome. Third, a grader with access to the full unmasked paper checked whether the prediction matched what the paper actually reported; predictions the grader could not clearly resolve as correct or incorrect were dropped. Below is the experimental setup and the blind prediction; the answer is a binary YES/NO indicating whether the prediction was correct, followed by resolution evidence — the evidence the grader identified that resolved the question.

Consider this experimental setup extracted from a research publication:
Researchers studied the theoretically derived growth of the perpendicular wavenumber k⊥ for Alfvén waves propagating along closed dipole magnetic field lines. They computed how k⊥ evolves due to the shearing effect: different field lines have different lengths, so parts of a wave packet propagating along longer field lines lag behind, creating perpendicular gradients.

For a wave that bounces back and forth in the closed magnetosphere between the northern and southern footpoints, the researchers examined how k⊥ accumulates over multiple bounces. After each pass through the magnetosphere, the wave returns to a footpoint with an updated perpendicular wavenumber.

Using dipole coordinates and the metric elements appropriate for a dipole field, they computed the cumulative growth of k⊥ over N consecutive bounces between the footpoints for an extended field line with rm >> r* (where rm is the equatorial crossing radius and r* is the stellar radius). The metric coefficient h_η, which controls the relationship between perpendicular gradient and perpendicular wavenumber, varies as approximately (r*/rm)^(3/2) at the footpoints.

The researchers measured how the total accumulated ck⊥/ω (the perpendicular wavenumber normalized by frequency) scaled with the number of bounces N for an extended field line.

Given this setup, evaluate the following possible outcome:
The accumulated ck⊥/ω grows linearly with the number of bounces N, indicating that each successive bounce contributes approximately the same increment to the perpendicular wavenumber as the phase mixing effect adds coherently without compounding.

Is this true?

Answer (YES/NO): YES